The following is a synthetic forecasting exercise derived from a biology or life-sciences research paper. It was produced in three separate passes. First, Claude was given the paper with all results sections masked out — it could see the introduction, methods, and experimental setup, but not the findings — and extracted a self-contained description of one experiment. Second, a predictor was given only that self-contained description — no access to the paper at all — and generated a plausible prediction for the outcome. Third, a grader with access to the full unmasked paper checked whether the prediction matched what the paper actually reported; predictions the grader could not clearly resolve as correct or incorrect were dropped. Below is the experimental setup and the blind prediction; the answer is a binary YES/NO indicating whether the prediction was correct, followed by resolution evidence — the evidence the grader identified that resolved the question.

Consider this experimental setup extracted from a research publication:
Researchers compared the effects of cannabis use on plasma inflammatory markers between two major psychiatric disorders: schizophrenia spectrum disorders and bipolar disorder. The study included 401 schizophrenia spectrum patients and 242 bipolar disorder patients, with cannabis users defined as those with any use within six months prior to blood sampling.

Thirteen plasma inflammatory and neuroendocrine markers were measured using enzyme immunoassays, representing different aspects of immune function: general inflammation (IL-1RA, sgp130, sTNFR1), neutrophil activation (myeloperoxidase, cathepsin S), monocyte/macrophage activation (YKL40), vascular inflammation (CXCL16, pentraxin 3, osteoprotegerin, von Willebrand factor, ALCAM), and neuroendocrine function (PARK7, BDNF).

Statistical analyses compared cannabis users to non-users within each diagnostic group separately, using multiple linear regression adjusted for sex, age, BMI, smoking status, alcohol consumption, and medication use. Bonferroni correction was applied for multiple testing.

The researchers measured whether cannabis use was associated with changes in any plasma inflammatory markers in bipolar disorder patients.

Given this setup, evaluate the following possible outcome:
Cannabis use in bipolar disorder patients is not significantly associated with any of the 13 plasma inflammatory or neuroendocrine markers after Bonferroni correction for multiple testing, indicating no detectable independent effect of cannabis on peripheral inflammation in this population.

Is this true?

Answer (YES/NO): YES